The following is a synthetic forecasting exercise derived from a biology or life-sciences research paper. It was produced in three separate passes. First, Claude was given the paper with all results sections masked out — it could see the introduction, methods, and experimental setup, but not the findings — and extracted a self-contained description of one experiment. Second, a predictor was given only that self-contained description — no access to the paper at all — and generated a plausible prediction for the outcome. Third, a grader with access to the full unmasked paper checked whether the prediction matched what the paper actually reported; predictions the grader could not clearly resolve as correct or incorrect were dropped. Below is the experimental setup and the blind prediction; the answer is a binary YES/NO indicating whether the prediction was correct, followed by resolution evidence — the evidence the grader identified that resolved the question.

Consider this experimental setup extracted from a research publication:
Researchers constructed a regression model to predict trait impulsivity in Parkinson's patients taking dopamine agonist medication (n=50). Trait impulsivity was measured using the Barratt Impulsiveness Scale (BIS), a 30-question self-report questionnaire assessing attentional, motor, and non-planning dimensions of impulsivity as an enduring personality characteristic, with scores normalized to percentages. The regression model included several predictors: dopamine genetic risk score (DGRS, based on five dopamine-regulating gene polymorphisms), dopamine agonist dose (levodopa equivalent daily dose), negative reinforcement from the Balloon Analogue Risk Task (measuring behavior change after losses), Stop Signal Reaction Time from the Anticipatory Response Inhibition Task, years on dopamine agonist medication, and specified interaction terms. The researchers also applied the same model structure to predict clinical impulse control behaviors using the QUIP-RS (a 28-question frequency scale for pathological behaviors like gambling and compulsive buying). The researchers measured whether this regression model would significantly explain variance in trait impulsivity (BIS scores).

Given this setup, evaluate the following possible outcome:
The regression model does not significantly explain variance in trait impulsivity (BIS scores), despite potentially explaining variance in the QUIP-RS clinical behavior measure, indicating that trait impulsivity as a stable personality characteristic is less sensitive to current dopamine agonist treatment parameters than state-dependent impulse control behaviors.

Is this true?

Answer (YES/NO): YES